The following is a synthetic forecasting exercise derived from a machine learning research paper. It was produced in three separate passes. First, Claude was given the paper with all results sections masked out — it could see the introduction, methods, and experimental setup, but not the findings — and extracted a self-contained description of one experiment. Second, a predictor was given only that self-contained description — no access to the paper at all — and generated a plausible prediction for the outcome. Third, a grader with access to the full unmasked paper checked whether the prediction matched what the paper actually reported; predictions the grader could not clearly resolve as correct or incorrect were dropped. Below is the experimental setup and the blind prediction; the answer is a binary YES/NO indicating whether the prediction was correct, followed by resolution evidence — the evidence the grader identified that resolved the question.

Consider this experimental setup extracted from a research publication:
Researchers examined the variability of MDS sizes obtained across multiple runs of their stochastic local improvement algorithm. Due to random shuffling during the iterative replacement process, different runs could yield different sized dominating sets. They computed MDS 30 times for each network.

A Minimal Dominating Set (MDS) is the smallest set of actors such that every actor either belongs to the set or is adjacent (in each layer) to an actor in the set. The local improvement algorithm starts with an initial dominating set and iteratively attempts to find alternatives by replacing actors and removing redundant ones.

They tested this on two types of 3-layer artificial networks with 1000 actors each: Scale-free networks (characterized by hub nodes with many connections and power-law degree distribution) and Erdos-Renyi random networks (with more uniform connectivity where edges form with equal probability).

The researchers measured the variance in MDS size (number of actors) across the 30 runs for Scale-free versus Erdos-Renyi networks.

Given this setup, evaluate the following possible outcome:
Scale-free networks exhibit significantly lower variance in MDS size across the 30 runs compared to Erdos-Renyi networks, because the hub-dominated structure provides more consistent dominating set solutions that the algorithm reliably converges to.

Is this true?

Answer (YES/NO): YES